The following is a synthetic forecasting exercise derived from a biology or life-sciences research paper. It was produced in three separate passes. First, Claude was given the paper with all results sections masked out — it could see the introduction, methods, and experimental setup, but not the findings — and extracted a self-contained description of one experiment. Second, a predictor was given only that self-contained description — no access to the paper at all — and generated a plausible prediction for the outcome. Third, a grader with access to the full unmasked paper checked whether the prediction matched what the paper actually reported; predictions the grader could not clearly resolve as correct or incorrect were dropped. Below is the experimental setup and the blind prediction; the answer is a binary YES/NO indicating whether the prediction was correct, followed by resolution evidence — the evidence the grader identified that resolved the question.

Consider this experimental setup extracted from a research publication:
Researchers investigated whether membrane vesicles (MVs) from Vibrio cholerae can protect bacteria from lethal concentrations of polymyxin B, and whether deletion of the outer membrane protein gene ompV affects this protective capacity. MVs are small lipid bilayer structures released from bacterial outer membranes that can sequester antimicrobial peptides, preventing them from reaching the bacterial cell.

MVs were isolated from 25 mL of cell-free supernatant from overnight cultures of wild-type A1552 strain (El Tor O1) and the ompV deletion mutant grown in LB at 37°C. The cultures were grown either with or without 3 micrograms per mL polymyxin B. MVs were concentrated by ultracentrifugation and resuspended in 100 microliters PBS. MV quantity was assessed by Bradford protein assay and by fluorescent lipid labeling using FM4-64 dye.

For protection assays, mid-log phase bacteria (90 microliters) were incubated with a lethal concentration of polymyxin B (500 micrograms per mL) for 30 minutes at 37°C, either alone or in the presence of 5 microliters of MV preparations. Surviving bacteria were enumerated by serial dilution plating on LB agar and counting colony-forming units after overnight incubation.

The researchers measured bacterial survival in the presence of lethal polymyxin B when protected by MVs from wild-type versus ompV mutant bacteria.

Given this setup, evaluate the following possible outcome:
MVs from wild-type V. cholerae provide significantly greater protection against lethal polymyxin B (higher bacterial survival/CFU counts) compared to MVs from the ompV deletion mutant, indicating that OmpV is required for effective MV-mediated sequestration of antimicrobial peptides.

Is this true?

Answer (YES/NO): NO